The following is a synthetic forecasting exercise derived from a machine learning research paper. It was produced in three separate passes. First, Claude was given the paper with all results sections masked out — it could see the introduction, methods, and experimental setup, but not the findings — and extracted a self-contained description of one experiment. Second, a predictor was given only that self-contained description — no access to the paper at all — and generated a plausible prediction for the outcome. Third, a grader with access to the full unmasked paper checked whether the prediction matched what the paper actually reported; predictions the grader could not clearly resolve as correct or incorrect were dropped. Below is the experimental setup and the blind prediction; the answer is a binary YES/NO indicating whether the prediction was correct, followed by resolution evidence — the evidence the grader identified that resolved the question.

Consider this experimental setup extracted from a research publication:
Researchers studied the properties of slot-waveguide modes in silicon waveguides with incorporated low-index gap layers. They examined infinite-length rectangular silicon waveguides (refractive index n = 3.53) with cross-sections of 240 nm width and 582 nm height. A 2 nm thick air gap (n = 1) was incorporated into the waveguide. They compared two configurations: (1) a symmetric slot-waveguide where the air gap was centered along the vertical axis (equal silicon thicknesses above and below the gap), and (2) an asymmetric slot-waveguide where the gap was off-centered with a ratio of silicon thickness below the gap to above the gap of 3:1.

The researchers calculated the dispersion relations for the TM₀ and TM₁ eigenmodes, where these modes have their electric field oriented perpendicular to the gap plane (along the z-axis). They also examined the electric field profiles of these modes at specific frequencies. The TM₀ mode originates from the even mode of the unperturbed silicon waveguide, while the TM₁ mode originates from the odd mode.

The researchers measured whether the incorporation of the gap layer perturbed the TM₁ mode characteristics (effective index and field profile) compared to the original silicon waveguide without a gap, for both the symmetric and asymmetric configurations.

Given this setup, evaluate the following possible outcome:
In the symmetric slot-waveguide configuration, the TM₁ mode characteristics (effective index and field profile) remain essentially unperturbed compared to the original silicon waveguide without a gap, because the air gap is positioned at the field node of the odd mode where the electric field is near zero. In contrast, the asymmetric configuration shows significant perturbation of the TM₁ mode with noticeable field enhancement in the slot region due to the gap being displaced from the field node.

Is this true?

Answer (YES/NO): YES